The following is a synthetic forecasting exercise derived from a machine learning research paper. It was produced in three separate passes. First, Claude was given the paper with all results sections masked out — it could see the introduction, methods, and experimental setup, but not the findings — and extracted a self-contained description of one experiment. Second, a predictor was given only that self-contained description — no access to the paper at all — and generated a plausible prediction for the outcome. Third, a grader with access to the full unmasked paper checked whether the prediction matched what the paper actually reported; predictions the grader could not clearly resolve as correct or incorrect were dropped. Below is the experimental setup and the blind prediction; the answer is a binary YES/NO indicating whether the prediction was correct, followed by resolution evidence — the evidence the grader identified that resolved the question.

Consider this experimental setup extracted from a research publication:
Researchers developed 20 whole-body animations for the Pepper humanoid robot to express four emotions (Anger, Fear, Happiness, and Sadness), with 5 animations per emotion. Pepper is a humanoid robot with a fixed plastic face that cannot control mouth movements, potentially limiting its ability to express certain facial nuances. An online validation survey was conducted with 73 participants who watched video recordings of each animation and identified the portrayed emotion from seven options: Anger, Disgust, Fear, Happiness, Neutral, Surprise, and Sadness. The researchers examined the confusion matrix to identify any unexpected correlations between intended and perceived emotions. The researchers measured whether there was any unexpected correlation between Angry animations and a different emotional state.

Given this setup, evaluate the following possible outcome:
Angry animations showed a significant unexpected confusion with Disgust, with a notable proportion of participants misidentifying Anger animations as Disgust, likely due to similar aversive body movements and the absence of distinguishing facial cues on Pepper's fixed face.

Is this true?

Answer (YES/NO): NO